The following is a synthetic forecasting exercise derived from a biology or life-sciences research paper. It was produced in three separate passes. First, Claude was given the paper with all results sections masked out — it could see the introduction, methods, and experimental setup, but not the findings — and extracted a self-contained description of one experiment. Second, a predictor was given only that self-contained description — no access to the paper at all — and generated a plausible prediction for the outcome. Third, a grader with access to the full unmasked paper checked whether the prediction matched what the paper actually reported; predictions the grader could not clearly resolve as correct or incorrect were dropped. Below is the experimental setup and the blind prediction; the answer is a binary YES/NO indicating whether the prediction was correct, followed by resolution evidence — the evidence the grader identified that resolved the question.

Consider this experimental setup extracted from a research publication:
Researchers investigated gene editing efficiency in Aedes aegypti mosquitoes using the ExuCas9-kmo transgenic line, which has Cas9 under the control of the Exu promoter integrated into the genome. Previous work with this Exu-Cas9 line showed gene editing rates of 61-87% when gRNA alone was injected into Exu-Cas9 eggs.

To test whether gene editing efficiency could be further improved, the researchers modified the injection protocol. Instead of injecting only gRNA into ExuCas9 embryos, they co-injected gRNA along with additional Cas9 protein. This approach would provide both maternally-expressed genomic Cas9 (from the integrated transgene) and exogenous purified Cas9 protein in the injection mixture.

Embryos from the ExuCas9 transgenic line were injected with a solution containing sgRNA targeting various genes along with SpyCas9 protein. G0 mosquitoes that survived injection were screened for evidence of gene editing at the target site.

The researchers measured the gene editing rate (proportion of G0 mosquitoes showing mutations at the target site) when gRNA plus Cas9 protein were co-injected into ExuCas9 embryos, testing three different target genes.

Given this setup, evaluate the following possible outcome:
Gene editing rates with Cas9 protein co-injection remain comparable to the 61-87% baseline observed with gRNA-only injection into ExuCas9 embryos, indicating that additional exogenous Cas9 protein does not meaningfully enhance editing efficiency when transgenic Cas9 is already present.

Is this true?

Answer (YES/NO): NO